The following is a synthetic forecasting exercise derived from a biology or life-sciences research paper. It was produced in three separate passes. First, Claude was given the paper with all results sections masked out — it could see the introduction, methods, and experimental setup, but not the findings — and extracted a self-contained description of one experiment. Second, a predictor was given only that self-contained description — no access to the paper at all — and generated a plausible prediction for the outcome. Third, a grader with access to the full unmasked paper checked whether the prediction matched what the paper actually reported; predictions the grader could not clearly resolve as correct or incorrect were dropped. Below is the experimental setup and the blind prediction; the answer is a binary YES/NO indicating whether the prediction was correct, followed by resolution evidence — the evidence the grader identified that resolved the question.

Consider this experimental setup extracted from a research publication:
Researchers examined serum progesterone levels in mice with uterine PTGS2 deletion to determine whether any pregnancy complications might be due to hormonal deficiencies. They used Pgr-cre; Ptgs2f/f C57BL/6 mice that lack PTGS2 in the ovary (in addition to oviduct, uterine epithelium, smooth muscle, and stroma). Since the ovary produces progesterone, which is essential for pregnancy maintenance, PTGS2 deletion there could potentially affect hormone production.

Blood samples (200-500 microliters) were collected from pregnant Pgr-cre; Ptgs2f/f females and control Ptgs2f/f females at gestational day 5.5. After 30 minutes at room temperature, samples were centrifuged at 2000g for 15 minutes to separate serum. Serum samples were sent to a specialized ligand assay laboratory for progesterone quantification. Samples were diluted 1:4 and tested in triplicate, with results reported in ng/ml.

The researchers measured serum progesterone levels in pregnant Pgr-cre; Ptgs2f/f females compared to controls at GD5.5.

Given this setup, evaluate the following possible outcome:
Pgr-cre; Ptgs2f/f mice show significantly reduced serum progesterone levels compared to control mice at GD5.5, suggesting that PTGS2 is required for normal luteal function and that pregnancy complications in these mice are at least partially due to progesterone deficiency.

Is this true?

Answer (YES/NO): NO